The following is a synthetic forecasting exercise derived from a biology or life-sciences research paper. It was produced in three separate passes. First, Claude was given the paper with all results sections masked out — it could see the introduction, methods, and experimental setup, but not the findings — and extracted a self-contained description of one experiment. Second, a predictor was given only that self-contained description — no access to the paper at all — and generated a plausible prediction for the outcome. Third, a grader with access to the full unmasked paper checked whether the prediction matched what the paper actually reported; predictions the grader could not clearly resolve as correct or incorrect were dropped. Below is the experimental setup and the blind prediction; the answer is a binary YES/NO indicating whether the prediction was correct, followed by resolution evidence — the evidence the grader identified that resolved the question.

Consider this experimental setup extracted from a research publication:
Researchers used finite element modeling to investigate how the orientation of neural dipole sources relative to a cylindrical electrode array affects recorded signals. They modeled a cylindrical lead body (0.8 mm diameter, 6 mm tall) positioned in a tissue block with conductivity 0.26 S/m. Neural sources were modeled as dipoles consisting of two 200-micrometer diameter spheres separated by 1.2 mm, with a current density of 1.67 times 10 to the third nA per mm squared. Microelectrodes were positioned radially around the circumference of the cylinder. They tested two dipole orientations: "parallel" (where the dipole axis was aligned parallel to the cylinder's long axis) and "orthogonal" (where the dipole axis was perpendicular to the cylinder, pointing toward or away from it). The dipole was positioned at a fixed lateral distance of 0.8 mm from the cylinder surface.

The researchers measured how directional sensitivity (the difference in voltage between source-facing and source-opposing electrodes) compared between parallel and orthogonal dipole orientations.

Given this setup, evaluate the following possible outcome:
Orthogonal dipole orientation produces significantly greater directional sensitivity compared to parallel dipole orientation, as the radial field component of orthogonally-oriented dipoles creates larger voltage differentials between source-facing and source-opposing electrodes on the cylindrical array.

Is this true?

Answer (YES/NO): NO